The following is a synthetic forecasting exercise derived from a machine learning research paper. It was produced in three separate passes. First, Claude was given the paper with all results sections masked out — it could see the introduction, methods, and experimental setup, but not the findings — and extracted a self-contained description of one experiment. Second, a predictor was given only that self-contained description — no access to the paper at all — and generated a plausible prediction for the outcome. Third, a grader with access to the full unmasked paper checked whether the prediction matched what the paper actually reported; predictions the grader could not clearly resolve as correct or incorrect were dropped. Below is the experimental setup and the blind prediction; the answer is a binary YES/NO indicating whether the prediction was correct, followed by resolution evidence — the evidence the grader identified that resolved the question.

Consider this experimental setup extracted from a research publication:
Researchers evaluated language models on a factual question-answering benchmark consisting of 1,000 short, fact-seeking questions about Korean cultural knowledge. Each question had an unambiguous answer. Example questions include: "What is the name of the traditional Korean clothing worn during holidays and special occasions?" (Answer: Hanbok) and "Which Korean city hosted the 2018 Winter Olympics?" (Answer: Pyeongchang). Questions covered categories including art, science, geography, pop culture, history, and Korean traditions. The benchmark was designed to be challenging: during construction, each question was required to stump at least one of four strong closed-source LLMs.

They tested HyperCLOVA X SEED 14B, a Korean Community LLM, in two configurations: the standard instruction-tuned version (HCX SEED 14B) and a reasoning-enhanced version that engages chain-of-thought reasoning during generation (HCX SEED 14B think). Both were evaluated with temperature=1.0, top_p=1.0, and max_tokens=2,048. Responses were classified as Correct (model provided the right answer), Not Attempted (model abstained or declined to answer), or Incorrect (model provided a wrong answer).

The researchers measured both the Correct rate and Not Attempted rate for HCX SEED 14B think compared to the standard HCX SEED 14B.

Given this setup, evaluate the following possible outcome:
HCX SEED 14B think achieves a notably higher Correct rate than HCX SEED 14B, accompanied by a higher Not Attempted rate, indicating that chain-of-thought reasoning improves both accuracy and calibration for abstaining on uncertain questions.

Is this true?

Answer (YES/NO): NO